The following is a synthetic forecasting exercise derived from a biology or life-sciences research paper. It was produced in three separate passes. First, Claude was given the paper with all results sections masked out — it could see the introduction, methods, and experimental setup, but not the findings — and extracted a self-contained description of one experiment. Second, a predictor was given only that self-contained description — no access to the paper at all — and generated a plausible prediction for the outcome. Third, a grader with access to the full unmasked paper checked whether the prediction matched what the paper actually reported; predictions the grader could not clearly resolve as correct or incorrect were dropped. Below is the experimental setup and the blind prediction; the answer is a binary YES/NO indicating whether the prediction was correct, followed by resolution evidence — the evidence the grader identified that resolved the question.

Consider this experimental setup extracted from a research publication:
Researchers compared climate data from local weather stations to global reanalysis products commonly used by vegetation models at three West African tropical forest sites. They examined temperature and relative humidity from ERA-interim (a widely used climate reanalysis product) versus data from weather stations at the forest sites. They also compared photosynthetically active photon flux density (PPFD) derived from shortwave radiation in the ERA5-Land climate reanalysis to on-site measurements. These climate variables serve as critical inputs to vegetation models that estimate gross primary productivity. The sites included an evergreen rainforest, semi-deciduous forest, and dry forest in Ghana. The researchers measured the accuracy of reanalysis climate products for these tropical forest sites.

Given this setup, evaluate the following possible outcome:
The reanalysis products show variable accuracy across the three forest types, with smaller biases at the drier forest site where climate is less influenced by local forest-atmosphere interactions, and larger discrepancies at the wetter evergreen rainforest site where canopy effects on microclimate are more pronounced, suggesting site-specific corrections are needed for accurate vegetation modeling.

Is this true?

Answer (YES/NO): NO